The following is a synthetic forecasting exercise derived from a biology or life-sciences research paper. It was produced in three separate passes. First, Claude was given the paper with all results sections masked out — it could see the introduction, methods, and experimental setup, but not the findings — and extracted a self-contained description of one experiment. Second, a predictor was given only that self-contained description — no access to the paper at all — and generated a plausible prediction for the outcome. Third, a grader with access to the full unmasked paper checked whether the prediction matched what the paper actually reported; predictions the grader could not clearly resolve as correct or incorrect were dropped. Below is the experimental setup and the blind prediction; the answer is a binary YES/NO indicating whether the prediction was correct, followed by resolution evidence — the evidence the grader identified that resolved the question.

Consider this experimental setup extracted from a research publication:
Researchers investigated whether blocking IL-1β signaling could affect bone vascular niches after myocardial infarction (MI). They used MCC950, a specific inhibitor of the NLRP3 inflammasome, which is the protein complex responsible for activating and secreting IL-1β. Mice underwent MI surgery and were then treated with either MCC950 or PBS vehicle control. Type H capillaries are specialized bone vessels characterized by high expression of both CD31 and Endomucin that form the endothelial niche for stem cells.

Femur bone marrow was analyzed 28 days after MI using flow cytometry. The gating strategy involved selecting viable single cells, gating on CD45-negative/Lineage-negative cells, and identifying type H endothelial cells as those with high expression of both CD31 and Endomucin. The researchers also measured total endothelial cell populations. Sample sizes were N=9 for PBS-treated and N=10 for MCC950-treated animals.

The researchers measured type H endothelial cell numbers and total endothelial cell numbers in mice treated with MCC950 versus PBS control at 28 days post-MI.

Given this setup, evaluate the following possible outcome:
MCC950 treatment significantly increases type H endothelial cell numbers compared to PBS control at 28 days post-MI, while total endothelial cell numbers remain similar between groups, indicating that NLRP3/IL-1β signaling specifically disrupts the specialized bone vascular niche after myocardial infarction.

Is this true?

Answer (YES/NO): YES